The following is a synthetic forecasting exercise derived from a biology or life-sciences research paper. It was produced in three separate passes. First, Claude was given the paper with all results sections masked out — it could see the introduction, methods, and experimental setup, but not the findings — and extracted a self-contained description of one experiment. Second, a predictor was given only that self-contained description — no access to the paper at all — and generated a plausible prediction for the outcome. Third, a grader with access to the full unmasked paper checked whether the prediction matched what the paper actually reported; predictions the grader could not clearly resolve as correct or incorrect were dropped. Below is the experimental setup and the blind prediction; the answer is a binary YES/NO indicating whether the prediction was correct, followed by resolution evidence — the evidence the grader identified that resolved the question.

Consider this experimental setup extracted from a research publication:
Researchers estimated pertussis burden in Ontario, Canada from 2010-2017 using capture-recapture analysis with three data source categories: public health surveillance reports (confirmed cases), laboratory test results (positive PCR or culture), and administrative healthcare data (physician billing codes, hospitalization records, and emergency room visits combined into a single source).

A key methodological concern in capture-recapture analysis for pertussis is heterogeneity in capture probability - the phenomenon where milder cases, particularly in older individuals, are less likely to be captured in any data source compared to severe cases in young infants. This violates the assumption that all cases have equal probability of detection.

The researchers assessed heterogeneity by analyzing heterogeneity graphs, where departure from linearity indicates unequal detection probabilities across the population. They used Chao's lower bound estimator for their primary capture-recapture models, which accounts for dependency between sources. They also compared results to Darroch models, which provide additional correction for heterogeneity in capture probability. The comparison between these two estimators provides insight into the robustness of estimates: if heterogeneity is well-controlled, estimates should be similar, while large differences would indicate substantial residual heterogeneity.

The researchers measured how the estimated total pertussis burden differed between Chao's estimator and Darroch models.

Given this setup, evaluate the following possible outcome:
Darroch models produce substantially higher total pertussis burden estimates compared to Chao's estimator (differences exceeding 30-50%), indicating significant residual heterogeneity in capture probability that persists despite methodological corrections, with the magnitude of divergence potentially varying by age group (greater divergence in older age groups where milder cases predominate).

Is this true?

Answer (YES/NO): NO